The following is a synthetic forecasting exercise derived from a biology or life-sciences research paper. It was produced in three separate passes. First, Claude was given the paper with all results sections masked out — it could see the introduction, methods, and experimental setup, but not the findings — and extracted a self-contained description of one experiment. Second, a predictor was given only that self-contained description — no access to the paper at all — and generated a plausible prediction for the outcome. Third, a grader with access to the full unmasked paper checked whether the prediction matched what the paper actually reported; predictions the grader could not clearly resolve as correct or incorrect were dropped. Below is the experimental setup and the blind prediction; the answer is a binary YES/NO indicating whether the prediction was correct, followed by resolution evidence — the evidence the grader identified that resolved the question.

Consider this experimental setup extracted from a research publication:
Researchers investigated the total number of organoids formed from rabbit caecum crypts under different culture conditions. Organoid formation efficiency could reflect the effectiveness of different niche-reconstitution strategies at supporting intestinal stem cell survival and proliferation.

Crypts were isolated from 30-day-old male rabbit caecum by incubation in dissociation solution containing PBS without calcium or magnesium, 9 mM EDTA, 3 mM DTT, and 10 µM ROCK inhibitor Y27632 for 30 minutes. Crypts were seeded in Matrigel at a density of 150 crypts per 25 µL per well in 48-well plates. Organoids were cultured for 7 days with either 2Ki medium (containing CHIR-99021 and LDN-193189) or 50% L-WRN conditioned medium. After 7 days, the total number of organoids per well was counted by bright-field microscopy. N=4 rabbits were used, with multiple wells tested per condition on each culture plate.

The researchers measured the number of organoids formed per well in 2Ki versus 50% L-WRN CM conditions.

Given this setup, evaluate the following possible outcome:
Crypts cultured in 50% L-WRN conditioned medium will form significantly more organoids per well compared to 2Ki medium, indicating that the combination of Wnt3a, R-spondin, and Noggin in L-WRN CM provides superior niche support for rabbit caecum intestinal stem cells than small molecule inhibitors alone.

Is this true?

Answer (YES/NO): NO